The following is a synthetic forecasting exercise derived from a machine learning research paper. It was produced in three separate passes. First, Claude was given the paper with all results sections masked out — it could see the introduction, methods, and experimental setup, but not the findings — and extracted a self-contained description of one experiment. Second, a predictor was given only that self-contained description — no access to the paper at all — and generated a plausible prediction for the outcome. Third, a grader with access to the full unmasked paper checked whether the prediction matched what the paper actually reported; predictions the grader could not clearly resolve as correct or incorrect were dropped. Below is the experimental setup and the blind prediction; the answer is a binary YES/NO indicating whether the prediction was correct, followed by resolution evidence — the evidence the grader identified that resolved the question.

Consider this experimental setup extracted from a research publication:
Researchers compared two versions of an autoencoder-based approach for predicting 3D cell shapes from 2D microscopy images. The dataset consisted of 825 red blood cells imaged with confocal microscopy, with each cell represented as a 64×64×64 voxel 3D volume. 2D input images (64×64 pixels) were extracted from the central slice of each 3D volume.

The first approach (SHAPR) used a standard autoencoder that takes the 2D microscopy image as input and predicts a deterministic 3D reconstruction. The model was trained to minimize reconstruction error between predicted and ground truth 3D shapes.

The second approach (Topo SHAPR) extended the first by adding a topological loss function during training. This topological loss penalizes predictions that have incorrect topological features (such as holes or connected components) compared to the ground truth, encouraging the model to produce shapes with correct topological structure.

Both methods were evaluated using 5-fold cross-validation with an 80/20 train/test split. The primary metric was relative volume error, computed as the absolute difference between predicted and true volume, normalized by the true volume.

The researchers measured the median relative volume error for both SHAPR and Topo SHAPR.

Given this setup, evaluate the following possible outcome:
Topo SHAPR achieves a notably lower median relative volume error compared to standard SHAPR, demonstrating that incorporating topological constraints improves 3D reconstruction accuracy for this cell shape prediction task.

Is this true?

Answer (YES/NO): NO